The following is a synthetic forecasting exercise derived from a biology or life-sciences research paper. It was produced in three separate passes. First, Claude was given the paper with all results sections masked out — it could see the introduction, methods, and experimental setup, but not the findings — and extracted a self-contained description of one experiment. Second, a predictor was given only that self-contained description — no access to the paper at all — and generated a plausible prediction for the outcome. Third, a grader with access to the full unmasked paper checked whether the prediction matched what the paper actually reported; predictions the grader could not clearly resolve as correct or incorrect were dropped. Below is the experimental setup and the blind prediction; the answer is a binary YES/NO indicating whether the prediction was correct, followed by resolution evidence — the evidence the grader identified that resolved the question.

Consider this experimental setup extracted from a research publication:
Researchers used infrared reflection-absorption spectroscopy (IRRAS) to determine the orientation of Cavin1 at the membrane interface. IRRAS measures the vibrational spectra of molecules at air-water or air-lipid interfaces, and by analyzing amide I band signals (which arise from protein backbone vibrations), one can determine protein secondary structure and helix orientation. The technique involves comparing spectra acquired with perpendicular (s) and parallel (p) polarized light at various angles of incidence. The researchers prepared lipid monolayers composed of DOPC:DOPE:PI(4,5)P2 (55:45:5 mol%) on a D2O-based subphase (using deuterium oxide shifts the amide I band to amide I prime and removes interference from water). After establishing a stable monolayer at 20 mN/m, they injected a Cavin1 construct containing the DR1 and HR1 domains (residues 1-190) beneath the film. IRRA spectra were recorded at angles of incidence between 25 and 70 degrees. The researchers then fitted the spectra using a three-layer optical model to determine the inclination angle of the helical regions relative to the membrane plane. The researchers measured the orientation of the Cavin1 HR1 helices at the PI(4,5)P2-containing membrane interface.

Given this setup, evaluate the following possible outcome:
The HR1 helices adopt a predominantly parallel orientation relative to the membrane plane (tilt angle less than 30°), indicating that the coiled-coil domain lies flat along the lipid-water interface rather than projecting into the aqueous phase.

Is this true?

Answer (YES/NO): YES